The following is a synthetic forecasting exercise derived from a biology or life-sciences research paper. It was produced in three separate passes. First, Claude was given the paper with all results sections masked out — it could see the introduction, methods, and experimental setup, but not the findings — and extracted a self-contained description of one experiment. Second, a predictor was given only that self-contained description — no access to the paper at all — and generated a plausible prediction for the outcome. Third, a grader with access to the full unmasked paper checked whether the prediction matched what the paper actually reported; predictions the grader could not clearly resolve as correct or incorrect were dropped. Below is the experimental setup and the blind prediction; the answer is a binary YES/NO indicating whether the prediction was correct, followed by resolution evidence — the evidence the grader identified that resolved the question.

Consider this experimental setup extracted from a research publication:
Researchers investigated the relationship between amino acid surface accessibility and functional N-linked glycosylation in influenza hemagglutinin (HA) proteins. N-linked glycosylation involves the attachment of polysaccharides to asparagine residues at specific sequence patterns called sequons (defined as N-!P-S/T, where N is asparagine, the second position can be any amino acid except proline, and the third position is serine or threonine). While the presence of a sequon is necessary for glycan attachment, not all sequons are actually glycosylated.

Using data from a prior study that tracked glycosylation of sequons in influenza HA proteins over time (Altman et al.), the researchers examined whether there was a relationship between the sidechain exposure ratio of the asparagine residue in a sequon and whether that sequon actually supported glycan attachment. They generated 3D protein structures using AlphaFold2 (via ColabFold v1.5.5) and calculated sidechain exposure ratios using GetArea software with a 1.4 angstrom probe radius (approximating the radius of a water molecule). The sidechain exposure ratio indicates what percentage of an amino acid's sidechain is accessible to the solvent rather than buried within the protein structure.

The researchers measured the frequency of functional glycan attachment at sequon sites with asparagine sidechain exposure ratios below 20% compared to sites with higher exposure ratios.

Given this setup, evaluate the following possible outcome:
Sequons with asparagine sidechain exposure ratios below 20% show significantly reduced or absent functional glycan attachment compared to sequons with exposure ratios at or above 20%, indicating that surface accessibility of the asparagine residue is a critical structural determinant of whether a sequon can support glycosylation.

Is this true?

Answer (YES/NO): YES